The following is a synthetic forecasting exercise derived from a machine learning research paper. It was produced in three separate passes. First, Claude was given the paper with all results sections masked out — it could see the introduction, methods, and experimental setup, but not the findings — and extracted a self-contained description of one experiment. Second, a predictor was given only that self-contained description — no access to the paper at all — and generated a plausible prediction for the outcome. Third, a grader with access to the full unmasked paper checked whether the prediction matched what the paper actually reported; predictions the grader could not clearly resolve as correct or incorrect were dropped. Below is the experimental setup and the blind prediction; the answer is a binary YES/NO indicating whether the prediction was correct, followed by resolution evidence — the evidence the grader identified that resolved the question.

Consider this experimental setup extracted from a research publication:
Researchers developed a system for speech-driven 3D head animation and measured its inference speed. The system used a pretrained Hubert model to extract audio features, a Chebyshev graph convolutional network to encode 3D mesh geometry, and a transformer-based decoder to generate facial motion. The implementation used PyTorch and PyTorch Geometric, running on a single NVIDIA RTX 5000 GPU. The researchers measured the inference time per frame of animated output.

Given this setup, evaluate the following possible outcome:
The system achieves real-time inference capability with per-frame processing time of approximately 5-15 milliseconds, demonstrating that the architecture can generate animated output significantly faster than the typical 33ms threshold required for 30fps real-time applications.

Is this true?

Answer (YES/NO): YES